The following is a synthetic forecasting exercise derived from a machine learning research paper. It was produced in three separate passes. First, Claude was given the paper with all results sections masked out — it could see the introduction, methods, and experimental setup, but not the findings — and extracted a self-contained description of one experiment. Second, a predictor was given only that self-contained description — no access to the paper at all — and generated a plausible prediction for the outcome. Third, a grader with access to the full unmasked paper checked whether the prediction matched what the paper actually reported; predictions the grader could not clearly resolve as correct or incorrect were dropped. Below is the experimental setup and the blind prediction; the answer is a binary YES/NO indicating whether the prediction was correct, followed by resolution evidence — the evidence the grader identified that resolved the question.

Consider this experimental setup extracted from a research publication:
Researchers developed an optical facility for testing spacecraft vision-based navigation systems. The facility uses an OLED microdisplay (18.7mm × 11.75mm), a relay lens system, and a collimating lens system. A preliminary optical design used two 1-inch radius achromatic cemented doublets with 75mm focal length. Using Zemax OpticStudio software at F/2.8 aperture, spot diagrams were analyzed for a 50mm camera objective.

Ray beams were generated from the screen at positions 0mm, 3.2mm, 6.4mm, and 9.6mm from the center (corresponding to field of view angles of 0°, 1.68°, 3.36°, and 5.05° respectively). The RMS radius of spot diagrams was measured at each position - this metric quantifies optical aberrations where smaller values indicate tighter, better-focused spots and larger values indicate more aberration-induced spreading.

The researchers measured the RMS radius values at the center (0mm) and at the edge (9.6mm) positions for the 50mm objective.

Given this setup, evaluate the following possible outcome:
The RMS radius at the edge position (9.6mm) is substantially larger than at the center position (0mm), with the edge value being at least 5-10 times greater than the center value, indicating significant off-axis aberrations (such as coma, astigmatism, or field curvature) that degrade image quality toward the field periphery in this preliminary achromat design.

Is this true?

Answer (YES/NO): NO